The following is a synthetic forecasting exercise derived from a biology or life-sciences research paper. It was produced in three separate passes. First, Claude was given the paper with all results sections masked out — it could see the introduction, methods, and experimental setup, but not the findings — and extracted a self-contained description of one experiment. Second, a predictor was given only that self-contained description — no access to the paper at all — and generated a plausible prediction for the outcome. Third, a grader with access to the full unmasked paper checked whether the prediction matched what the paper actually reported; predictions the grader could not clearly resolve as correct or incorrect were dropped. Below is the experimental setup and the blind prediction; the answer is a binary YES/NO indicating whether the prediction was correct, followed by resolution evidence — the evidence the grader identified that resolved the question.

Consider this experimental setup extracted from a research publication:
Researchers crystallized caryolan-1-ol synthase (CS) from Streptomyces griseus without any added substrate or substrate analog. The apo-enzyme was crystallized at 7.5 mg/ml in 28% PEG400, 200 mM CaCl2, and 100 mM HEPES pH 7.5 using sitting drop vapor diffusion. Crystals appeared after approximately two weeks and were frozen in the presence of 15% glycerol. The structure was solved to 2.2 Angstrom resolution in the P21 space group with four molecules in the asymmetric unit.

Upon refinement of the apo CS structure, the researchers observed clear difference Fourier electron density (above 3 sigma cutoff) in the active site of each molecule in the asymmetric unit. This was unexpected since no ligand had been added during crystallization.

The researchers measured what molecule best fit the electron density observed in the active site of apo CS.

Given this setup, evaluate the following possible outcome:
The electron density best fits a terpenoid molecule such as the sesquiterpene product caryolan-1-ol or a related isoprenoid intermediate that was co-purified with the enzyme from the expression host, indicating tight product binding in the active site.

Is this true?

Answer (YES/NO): NO